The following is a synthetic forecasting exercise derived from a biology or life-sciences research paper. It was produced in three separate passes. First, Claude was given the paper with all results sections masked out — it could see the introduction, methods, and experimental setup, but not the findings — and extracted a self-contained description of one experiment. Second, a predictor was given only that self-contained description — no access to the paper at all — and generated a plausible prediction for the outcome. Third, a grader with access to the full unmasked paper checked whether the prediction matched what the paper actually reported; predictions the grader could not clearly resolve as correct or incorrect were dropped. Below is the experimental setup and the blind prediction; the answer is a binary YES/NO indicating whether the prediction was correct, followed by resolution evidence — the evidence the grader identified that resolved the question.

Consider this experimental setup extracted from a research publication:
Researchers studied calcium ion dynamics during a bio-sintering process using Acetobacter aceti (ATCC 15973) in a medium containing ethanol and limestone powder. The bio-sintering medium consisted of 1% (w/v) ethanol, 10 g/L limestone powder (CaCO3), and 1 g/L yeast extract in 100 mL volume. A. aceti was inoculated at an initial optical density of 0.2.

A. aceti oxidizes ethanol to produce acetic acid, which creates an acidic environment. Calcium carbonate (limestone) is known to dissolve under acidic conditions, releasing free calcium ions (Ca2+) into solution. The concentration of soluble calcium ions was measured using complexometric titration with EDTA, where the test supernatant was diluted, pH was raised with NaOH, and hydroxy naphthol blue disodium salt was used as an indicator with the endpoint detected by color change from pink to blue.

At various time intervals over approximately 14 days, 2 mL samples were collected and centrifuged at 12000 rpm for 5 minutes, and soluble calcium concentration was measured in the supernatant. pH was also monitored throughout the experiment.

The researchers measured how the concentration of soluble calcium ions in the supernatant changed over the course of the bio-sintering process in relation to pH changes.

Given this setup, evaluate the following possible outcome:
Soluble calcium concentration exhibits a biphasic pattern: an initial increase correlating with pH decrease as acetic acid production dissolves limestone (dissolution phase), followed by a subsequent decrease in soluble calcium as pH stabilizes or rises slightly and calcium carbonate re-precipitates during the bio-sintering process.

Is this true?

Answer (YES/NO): NO